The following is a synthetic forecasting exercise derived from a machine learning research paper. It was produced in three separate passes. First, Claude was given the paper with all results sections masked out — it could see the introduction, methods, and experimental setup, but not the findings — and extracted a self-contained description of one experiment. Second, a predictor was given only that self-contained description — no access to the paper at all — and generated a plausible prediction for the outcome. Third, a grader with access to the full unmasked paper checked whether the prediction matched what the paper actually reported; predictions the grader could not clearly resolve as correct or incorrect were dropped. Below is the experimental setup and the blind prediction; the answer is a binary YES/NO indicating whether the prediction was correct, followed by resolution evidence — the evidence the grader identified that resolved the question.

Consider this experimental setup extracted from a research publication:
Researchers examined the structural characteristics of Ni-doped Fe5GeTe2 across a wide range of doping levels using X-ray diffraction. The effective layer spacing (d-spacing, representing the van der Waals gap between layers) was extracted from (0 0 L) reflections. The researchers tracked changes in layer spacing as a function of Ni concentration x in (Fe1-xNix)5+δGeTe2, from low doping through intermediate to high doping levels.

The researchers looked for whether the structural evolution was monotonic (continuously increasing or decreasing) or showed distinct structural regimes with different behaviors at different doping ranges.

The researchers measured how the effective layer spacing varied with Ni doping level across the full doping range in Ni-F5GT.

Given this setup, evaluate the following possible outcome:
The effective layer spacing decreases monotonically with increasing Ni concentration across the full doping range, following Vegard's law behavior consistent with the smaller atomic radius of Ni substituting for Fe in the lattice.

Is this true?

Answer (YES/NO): NO